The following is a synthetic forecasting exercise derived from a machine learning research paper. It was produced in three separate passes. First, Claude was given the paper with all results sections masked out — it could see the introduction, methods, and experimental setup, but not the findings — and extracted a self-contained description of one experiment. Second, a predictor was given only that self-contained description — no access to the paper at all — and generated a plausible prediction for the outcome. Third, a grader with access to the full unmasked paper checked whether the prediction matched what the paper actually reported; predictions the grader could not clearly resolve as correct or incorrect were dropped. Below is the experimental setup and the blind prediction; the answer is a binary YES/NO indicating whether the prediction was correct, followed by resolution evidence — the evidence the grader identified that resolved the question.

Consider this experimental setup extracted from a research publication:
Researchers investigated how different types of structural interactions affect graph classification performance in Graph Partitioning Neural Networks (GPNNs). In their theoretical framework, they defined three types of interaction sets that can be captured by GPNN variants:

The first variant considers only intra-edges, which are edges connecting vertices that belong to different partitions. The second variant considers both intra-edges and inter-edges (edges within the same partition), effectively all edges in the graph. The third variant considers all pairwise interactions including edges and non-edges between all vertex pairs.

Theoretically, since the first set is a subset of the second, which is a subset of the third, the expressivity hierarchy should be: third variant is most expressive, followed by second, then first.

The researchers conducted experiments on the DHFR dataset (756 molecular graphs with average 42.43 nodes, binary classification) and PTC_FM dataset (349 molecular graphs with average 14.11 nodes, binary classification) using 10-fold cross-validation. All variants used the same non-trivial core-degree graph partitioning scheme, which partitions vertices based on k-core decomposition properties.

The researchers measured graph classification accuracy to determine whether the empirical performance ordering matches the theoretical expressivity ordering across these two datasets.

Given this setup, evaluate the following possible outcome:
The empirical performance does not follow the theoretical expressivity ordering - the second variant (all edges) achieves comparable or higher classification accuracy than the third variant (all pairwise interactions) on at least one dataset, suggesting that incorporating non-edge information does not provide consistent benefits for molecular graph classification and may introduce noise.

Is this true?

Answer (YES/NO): YES